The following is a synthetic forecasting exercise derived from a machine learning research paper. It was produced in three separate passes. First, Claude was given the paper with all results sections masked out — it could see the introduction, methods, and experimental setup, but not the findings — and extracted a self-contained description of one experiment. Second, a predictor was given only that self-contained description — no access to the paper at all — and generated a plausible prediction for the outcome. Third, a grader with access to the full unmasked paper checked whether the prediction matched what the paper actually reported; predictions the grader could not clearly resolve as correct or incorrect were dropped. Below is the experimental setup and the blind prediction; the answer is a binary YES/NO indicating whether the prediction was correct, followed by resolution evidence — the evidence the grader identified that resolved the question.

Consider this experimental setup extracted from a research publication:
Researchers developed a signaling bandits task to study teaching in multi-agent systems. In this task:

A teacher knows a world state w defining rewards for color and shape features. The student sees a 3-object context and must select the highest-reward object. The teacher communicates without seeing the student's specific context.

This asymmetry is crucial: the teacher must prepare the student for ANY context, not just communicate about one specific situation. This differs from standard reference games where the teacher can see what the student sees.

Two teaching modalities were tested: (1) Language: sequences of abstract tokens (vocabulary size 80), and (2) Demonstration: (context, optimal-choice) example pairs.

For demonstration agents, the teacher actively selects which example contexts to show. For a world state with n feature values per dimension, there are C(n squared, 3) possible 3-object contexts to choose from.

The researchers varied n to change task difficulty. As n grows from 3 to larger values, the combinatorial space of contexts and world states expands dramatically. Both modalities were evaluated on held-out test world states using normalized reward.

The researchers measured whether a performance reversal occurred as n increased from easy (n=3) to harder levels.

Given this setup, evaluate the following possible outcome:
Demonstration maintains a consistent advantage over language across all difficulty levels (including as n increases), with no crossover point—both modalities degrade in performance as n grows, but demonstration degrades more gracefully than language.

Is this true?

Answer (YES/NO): NO